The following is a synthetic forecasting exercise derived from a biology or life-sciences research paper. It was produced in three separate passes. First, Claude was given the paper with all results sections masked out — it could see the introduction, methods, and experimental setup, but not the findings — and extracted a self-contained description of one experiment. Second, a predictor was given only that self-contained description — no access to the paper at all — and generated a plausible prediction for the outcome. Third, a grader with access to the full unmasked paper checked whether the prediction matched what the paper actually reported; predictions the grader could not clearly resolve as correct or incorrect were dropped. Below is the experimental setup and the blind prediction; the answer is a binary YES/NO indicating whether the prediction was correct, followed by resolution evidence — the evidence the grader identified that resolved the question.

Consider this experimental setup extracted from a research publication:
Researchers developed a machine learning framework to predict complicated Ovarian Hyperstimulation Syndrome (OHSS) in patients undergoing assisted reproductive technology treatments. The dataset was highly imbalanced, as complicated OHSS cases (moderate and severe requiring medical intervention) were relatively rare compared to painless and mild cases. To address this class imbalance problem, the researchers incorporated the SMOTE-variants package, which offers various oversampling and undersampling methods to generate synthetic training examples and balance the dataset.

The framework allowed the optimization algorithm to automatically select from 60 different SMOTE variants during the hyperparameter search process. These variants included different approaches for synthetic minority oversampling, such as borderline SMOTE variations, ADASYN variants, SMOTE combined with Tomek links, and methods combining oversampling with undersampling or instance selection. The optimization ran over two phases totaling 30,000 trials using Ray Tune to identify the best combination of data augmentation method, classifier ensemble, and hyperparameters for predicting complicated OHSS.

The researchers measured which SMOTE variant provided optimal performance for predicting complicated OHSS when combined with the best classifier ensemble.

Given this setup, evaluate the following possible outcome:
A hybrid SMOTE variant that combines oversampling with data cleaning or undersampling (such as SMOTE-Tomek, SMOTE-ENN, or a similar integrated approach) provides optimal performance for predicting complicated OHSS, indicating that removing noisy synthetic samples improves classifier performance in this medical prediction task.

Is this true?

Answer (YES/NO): NO